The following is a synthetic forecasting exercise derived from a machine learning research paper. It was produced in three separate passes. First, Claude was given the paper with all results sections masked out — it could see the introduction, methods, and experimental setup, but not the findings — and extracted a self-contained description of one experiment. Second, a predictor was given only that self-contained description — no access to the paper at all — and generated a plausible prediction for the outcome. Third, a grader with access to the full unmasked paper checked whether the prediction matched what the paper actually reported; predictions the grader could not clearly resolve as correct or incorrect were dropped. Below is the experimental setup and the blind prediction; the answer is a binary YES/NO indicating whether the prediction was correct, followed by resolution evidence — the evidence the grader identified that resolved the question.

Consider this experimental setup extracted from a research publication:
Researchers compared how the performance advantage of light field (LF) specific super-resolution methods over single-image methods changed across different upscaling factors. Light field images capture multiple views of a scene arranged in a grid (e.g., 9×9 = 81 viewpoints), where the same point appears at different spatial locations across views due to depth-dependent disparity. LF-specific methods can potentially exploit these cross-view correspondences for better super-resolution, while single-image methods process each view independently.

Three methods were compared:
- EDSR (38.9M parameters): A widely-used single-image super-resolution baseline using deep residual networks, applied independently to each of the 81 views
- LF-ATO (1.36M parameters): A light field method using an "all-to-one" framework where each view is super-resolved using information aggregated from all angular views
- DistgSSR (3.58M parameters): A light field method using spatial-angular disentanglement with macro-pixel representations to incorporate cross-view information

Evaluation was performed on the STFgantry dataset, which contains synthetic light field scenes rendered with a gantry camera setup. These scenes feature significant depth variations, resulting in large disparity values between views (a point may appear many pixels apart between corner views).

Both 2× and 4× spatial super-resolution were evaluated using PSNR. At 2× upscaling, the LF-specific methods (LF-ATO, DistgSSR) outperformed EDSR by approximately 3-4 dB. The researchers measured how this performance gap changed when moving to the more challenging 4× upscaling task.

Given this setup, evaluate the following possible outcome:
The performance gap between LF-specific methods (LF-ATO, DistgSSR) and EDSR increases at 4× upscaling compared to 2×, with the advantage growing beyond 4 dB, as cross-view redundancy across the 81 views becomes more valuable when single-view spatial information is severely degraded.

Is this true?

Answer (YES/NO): NO